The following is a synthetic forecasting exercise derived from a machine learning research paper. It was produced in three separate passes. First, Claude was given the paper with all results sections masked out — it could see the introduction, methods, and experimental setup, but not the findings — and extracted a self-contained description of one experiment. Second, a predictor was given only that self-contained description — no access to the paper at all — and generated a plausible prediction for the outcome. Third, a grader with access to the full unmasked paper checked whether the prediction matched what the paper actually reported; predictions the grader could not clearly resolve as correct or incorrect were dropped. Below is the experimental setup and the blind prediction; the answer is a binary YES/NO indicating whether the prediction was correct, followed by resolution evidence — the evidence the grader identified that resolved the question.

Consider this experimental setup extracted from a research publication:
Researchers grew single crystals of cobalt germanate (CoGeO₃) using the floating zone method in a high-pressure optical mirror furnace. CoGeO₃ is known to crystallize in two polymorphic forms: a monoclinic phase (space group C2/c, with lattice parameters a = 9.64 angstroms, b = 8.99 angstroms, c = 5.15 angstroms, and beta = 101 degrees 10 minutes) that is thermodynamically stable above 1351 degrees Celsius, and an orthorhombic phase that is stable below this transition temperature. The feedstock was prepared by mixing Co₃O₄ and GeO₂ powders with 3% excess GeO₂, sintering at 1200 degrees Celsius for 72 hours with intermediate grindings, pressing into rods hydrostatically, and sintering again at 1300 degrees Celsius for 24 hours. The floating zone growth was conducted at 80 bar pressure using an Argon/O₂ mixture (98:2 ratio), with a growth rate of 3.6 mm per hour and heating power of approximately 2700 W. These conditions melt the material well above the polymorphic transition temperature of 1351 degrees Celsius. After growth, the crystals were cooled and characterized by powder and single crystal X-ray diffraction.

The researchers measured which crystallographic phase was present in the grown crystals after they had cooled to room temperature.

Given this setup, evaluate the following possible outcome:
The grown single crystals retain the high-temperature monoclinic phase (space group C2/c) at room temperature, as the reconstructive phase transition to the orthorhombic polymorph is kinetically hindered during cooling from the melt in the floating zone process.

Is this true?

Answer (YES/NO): YES